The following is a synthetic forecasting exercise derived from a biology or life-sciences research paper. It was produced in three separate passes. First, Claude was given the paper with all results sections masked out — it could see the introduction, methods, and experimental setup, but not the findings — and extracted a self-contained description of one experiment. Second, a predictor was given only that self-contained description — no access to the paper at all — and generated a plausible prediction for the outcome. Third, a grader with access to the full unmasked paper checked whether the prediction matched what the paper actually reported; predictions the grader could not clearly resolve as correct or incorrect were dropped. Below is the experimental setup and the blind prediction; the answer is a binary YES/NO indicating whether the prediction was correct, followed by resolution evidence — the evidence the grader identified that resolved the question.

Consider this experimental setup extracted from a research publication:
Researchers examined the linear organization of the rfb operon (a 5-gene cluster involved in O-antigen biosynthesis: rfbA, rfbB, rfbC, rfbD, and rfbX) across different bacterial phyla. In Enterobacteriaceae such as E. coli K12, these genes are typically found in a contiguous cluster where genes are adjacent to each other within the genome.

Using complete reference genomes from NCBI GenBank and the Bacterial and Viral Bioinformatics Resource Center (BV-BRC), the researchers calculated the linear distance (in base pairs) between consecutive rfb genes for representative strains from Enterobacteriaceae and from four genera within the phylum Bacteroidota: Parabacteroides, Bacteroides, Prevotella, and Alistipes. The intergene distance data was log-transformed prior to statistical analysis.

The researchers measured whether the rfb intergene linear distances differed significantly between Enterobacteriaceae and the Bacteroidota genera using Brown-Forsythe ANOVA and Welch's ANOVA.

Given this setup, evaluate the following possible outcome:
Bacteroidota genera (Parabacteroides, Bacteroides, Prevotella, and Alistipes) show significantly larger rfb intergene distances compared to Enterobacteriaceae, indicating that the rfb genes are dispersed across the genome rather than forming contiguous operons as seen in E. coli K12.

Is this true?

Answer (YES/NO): NO